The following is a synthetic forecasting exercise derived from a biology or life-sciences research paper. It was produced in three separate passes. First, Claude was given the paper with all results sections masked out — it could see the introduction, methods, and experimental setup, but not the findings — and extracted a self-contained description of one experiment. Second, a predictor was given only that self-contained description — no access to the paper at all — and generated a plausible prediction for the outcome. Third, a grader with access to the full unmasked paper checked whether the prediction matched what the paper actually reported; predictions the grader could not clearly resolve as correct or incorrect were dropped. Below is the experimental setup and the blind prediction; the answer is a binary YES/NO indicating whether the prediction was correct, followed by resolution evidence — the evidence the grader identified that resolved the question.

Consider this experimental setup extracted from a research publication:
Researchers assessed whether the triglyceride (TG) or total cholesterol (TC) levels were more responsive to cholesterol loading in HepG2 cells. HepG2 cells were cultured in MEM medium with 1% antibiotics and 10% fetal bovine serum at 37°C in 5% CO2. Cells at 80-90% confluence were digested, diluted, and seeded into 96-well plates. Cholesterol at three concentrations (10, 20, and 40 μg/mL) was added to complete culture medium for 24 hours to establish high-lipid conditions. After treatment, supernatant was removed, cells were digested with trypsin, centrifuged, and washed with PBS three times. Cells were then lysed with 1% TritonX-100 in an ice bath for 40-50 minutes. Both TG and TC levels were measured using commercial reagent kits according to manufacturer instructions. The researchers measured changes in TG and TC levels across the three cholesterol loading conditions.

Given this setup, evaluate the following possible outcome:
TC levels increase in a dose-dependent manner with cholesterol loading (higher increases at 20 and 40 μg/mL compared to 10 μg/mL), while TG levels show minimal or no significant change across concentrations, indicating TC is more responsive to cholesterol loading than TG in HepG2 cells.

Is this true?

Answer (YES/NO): NO